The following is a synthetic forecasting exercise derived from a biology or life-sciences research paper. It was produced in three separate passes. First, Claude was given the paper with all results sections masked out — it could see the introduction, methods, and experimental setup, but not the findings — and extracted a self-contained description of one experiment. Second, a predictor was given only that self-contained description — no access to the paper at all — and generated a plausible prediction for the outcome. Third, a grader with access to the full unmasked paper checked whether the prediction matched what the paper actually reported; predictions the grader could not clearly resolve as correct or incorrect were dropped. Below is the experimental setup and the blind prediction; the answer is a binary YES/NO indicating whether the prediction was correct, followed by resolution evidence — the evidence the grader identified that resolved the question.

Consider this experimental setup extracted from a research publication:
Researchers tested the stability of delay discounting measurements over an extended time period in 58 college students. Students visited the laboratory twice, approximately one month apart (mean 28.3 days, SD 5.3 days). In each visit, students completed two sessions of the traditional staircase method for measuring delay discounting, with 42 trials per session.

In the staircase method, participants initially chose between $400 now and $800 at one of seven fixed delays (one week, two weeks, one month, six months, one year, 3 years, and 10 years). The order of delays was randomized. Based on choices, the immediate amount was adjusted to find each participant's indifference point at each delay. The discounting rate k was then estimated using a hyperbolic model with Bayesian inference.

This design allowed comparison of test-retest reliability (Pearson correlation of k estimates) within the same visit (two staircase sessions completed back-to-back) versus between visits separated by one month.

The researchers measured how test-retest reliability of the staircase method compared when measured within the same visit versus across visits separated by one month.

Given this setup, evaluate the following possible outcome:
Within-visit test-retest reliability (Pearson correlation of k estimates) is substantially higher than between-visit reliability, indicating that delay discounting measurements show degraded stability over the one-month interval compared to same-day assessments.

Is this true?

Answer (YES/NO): YES